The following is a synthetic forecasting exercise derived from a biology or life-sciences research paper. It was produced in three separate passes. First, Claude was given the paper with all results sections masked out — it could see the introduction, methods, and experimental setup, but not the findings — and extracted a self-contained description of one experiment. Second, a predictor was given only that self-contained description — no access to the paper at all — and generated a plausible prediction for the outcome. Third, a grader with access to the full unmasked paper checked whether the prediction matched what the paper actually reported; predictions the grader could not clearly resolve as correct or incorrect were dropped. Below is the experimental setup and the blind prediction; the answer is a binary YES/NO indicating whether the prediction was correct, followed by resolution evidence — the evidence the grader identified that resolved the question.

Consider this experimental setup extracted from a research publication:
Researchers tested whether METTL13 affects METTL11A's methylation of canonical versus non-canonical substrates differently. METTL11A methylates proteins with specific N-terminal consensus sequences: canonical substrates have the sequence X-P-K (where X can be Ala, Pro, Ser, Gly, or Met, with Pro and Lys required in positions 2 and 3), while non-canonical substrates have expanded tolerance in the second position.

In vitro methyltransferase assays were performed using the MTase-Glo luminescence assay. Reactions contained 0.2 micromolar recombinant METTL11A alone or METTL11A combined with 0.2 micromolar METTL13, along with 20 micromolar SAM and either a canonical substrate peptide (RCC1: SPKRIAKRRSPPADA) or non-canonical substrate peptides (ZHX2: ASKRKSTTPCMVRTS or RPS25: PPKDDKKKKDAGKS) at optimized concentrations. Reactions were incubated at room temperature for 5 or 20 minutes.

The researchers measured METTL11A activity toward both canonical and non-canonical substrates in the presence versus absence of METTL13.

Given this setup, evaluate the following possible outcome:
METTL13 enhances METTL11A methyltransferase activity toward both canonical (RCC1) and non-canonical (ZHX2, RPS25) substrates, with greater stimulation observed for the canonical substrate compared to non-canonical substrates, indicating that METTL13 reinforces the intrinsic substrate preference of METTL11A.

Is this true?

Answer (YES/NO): NO